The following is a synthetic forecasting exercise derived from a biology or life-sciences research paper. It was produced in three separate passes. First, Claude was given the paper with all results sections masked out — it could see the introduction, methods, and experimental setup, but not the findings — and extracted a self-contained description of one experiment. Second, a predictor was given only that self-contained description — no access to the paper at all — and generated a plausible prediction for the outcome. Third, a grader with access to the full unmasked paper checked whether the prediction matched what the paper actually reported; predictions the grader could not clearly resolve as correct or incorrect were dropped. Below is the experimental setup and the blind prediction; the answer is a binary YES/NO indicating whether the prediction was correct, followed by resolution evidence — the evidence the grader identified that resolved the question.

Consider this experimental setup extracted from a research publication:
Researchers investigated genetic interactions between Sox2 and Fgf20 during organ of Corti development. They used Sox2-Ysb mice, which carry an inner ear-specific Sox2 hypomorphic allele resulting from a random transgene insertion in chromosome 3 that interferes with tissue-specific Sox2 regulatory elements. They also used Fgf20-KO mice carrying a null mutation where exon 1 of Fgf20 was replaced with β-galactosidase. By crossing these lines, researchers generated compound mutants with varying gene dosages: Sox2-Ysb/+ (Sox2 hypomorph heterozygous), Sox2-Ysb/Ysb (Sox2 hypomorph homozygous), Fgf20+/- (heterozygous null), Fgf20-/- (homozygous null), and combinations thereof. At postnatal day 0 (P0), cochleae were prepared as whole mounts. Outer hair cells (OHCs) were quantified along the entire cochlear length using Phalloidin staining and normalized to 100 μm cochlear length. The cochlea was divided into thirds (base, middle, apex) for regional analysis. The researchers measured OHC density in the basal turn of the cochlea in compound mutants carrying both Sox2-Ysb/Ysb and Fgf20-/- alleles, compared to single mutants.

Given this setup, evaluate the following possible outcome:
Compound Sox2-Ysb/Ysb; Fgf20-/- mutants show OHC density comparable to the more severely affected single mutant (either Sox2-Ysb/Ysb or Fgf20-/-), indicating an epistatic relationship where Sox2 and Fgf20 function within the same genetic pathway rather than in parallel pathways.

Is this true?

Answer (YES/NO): NO